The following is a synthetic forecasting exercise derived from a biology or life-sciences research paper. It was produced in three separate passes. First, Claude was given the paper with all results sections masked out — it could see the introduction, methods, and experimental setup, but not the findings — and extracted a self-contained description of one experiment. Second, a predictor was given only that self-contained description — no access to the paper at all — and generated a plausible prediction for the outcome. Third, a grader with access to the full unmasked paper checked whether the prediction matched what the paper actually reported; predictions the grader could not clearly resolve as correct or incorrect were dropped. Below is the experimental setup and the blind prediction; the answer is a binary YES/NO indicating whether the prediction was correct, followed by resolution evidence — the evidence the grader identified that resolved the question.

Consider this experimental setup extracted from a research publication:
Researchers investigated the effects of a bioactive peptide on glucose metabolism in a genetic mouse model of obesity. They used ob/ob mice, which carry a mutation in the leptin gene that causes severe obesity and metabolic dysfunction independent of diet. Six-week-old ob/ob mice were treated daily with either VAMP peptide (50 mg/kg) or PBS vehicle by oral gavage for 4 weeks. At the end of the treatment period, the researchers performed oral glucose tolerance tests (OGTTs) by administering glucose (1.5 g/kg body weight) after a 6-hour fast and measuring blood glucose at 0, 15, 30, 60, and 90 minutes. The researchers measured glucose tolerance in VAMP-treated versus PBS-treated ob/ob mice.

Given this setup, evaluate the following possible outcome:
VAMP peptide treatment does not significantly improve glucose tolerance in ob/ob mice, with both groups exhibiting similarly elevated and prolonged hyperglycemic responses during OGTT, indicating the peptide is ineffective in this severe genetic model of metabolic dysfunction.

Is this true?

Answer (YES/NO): NO